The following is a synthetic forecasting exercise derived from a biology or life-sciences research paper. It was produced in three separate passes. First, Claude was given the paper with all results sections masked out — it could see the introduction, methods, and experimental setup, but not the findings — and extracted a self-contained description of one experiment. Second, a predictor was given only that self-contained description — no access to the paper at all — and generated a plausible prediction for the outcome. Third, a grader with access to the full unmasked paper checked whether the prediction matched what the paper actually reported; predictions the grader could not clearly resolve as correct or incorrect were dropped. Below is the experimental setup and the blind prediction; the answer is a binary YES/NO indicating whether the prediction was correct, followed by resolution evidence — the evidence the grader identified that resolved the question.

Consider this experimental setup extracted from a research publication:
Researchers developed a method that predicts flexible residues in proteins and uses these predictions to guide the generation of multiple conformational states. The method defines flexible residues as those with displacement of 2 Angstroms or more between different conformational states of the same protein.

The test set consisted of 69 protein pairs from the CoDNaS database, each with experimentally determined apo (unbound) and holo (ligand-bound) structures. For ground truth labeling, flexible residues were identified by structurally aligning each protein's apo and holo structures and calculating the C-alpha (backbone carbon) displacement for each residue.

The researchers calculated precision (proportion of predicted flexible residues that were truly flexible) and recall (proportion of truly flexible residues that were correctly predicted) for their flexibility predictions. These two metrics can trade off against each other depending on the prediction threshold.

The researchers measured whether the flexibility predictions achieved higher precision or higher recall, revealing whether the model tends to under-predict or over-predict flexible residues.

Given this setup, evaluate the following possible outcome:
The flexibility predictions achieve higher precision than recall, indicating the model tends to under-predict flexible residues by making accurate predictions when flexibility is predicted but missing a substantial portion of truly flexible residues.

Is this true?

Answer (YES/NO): NO